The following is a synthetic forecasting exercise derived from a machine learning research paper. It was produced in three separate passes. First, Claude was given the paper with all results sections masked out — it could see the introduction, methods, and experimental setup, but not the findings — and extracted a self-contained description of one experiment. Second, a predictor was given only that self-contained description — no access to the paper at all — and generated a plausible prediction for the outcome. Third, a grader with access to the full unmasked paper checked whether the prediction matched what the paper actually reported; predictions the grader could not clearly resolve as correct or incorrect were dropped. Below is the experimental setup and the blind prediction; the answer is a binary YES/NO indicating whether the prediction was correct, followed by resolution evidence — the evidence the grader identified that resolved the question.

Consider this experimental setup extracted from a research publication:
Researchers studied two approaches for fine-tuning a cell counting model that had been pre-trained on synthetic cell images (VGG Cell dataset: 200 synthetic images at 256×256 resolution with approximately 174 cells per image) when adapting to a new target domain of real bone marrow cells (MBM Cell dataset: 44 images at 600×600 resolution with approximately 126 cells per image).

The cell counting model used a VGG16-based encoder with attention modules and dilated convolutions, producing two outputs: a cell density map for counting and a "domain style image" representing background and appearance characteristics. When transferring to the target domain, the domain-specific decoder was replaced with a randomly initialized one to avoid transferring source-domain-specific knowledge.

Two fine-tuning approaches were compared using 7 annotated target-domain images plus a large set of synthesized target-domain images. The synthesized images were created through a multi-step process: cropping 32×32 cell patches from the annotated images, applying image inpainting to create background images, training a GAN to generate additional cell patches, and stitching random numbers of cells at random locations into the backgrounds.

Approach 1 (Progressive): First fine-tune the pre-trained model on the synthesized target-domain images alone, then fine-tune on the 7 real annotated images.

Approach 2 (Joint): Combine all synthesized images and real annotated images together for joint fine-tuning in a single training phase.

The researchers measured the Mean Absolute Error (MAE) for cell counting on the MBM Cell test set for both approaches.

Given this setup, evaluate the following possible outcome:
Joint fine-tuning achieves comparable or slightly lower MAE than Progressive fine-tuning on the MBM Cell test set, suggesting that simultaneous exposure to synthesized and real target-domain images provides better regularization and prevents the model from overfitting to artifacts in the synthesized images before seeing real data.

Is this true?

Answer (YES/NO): NO